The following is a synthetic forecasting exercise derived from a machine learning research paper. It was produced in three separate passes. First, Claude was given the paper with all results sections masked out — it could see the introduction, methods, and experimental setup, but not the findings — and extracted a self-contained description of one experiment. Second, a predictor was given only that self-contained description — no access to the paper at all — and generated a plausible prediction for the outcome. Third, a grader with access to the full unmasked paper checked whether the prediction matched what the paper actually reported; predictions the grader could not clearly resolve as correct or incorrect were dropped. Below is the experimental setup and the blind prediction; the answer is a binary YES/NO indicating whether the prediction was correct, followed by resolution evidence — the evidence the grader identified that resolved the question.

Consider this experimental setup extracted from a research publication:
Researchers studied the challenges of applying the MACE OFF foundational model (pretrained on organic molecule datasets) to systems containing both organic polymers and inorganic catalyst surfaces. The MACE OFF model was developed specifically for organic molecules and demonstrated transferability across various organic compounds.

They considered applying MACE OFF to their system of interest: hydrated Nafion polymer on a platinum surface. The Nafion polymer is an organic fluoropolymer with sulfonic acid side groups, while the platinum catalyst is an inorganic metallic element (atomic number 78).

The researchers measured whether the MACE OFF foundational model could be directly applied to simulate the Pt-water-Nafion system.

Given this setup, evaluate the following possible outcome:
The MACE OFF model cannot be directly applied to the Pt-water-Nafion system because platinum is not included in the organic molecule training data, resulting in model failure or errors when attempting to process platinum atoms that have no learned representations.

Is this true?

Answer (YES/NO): YES